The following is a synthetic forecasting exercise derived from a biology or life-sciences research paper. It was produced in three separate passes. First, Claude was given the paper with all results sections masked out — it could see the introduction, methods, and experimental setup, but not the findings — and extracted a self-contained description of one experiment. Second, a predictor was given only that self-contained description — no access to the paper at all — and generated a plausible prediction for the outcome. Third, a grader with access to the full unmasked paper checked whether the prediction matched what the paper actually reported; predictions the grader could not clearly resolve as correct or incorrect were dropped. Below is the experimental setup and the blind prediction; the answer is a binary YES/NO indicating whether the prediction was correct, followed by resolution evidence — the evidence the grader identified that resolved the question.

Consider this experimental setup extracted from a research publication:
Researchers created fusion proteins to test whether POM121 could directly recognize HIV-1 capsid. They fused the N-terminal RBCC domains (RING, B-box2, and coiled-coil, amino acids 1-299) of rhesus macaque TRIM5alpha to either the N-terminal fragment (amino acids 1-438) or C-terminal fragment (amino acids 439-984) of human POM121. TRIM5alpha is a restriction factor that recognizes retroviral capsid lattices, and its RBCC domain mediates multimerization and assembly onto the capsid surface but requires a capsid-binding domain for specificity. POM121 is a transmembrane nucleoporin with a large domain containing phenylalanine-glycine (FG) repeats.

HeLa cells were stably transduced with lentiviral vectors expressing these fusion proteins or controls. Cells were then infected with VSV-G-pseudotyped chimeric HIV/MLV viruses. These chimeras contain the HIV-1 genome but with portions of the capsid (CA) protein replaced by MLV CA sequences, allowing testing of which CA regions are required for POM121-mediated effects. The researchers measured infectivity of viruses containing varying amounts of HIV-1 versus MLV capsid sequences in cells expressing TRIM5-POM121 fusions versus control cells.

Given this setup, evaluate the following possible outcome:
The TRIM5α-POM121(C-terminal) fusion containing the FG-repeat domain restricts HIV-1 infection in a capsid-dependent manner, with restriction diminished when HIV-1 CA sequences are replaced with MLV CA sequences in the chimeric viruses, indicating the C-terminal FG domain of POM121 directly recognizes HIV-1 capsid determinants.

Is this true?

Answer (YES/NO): YES